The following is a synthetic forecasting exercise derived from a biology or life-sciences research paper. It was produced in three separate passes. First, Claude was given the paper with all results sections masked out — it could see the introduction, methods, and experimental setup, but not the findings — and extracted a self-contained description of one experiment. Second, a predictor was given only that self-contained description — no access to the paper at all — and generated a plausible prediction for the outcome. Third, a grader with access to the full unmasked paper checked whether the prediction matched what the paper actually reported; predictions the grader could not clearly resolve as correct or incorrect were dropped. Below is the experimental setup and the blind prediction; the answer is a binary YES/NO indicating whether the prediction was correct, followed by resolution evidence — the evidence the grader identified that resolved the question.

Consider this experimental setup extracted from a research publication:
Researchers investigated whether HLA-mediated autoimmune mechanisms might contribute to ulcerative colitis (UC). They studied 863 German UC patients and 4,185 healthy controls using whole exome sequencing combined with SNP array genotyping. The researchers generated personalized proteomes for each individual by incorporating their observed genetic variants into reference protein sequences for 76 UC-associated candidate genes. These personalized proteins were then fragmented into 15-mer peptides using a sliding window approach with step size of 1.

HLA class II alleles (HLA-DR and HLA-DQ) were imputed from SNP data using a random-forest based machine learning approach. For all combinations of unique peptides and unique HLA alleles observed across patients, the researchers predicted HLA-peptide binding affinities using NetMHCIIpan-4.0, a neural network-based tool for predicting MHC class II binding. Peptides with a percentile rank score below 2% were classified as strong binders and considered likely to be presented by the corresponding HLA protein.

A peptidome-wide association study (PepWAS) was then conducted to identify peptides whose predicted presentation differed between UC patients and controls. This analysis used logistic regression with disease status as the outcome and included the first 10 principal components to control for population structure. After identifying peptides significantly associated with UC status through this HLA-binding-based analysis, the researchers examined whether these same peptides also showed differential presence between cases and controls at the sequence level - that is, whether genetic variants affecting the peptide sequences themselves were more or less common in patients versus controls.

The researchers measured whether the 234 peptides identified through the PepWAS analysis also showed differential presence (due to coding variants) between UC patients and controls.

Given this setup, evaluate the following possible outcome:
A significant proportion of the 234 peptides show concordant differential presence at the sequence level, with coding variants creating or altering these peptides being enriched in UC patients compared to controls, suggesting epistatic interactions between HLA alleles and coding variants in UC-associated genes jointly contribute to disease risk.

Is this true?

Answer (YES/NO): NO